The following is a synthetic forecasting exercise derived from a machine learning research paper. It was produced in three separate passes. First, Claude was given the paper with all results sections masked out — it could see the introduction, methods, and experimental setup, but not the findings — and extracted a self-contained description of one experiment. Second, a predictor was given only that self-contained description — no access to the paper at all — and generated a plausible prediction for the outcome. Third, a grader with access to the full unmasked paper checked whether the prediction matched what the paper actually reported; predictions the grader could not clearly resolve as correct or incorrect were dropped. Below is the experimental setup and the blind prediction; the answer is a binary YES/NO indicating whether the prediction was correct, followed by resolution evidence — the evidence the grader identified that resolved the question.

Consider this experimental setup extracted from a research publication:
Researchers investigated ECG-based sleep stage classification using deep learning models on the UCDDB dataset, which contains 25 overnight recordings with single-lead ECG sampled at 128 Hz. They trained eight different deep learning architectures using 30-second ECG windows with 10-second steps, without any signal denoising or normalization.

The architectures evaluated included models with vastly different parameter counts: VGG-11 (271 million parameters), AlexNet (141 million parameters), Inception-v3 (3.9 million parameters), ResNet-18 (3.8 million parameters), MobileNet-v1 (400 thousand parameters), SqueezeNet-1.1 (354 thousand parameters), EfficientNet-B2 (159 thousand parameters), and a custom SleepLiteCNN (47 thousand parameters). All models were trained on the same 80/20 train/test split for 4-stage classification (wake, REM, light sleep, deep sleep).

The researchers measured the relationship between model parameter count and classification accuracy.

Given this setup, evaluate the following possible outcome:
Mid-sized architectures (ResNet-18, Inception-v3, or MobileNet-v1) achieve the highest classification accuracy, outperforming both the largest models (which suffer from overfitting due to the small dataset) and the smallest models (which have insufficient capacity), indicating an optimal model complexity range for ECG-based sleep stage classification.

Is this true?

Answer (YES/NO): NO